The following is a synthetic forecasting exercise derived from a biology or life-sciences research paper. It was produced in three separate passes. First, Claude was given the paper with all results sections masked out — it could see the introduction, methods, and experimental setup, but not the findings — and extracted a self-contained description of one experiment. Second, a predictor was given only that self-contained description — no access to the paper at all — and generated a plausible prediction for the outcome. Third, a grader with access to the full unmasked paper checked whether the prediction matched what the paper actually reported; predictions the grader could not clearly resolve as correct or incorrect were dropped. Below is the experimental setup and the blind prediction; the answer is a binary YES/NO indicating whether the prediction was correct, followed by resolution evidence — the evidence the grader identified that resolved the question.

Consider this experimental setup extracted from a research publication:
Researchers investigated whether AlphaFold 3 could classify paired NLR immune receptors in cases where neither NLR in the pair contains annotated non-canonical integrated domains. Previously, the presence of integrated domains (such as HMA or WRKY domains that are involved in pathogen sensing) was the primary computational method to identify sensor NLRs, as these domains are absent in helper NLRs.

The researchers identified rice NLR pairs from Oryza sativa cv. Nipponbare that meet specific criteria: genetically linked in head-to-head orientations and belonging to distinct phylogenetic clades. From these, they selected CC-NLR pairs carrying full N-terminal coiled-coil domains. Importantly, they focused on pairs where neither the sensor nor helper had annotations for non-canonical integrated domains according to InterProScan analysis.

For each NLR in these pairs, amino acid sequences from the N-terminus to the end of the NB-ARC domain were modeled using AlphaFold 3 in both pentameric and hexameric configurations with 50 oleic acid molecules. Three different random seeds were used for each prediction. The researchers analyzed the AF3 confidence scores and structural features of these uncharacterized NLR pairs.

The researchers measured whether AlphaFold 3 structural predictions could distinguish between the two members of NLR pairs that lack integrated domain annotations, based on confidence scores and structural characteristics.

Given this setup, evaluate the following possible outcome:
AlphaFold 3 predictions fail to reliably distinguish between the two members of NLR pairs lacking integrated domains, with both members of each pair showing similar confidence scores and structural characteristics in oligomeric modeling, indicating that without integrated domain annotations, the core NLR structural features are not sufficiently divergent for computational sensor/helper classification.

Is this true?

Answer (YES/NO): NO